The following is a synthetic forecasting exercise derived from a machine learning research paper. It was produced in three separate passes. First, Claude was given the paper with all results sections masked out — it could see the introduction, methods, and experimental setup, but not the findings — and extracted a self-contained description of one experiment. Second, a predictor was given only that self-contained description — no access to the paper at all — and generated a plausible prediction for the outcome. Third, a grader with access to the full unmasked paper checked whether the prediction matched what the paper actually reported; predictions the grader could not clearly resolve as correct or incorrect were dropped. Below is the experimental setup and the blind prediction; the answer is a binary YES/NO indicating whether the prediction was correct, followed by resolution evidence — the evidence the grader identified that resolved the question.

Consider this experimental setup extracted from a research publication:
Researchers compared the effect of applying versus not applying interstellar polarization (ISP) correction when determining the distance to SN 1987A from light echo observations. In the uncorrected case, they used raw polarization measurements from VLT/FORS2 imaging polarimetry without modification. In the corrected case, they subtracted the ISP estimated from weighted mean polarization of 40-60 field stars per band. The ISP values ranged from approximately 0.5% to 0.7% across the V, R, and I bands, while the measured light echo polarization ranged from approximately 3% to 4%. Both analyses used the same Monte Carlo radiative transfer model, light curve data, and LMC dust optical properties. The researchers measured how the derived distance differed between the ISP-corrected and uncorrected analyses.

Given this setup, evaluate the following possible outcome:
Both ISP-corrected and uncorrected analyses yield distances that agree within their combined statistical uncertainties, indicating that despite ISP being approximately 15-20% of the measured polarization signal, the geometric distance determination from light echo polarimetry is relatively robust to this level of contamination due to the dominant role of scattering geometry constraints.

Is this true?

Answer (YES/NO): NO